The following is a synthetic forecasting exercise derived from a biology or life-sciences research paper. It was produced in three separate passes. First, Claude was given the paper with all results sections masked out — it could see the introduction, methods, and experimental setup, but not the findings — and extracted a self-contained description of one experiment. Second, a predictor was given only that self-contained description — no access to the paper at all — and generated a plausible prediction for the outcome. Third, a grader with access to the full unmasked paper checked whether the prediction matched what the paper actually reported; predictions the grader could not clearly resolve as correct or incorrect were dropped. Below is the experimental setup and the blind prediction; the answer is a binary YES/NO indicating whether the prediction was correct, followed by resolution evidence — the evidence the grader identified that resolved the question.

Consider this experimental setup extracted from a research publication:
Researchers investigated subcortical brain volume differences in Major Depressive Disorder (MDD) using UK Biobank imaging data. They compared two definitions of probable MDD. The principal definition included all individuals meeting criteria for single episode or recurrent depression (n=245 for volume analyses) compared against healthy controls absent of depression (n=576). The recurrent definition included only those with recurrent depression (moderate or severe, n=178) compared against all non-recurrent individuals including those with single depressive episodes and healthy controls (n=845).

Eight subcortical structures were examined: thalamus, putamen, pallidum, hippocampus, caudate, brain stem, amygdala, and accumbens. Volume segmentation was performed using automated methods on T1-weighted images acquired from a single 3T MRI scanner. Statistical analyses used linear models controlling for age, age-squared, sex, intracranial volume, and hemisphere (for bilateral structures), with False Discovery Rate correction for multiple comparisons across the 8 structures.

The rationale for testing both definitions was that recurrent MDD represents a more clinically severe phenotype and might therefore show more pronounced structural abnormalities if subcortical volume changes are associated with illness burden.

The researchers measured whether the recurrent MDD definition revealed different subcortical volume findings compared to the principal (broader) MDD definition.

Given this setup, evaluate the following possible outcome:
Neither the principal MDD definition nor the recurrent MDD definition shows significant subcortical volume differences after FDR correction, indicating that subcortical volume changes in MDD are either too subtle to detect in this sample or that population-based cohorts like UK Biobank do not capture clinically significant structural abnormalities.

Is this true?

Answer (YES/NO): YES